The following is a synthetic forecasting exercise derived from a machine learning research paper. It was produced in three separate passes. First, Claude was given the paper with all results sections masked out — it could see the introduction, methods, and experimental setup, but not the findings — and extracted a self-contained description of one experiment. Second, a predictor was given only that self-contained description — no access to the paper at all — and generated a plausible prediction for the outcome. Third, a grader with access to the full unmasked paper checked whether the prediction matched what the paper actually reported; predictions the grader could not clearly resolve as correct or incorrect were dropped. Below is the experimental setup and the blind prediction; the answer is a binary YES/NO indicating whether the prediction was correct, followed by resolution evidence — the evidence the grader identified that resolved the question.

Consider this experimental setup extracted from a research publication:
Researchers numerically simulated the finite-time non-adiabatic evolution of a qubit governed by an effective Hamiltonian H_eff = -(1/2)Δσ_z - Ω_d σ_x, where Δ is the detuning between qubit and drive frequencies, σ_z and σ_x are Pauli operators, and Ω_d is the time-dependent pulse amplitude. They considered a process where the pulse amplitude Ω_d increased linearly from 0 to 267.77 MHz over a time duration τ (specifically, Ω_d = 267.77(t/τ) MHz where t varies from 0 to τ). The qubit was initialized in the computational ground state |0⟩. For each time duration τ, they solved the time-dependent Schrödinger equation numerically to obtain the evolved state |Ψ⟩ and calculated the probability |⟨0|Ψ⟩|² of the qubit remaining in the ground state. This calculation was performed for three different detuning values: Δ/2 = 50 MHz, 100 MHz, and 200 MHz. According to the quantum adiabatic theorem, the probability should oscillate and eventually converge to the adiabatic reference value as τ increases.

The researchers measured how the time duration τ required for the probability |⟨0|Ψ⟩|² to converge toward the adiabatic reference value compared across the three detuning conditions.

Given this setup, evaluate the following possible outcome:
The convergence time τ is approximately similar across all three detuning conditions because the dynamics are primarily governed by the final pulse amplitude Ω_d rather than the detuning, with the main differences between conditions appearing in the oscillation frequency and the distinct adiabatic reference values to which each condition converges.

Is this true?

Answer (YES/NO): NO